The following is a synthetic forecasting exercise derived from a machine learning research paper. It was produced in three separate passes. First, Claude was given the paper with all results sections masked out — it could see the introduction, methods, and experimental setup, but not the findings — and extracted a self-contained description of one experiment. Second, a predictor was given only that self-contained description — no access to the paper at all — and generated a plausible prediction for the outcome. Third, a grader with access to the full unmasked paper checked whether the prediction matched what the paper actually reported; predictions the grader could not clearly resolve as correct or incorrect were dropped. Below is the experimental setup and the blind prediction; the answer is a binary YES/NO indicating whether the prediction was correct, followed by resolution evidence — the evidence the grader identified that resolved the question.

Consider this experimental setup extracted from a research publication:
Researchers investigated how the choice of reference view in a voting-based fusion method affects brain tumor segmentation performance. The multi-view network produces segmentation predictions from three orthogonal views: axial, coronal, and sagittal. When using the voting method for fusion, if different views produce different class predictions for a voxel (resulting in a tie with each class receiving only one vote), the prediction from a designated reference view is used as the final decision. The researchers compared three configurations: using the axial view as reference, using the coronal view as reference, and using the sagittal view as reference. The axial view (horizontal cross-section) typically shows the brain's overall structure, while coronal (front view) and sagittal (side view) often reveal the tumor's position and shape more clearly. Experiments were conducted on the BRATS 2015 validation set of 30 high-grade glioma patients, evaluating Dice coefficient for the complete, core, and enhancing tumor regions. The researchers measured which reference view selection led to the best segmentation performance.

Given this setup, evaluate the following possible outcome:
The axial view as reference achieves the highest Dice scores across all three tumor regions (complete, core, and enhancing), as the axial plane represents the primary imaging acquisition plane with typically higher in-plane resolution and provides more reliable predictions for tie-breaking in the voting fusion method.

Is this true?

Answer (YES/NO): YES